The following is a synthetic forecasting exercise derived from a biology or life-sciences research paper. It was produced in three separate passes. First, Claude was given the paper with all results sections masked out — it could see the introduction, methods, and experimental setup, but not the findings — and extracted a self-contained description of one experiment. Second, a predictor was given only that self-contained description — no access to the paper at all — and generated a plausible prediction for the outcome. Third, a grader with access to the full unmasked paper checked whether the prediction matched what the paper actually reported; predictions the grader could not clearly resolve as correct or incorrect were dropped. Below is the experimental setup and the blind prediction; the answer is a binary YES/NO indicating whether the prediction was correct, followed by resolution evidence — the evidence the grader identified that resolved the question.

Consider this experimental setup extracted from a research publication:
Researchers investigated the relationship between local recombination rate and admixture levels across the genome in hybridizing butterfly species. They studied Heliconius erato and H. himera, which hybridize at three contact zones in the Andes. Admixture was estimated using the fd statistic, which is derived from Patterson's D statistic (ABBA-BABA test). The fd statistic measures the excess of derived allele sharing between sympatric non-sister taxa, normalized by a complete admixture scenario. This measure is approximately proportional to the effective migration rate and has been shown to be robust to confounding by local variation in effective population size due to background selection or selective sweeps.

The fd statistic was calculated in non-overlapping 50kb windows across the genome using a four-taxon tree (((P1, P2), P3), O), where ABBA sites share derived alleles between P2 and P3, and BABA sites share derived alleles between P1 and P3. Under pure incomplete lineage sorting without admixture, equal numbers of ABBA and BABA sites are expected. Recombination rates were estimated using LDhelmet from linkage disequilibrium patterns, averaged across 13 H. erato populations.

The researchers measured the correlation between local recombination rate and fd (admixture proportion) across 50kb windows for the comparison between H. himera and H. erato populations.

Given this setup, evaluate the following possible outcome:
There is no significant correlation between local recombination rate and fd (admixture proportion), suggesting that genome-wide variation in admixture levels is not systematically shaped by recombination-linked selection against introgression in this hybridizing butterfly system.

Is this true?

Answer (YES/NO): YES